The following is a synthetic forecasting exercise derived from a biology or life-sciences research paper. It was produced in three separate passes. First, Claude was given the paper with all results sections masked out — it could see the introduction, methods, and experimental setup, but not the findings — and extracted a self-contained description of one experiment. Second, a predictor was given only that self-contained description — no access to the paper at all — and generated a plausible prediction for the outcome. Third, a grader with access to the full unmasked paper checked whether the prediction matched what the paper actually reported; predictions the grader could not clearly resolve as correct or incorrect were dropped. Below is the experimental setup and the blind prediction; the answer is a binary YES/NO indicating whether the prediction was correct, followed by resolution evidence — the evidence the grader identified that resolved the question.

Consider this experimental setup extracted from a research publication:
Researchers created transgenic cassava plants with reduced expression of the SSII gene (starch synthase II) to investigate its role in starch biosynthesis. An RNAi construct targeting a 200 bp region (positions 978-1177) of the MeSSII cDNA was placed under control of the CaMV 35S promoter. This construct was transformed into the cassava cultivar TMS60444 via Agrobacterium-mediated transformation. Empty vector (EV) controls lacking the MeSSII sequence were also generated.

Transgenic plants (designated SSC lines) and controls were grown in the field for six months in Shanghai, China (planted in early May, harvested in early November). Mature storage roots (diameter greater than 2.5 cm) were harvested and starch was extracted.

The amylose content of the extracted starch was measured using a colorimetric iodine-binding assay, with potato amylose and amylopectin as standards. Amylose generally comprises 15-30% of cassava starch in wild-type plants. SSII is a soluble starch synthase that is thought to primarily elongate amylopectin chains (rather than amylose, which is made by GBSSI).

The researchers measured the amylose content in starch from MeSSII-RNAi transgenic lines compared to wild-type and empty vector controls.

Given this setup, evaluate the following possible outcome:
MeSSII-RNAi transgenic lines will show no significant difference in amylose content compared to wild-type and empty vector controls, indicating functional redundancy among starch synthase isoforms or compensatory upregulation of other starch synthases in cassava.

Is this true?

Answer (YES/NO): NO